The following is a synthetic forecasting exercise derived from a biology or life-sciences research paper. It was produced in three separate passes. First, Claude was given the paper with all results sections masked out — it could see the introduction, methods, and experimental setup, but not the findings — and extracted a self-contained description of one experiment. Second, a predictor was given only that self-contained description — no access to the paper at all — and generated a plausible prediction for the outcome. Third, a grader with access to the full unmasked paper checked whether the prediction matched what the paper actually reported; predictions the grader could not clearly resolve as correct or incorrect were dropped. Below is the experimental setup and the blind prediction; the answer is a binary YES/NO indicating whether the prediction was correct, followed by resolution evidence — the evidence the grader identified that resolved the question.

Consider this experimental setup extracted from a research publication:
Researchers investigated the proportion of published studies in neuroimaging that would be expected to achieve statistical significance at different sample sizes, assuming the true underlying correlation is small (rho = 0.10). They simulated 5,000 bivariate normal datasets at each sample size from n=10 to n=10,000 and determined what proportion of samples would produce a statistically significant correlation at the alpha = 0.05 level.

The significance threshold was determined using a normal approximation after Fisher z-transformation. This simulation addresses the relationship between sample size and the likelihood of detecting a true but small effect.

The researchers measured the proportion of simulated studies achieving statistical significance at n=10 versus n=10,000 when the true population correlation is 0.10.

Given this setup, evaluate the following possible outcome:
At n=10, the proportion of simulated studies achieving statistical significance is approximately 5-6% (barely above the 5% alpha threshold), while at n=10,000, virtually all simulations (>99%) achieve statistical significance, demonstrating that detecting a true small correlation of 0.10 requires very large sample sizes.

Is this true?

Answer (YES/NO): YES